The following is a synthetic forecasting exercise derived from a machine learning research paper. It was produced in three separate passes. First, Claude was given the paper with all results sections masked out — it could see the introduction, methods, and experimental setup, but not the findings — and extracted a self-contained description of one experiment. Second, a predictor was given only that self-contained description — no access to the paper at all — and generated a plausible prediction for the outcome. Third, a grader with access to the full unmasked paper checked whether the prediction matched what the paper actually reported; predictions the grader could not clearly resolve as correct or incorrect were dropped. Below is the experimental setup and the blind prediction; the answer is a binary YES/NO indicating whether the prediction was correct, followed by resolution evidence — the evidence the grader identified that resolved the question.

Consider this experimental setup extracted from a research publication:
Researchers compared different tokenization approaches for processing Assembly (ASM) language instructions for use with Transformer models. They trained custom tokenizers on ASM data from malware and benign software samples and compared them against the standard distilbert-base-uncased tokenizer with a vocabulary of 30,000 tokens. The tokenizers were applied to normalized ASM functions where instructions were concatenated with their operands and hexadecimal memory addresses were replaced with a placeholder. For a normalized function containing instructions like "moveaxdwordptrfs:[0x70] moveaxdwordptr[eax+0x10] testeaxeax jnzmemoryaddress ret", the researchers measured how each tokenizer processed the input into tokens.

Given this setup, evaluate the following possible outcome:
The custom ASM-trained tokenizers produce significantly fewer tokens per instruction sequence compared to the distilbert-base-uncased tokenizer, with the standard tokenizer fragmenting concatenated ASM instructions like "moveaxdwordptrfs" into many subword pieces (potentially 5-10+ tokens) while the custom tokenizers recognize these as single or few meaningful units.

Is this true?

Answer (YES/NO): YES